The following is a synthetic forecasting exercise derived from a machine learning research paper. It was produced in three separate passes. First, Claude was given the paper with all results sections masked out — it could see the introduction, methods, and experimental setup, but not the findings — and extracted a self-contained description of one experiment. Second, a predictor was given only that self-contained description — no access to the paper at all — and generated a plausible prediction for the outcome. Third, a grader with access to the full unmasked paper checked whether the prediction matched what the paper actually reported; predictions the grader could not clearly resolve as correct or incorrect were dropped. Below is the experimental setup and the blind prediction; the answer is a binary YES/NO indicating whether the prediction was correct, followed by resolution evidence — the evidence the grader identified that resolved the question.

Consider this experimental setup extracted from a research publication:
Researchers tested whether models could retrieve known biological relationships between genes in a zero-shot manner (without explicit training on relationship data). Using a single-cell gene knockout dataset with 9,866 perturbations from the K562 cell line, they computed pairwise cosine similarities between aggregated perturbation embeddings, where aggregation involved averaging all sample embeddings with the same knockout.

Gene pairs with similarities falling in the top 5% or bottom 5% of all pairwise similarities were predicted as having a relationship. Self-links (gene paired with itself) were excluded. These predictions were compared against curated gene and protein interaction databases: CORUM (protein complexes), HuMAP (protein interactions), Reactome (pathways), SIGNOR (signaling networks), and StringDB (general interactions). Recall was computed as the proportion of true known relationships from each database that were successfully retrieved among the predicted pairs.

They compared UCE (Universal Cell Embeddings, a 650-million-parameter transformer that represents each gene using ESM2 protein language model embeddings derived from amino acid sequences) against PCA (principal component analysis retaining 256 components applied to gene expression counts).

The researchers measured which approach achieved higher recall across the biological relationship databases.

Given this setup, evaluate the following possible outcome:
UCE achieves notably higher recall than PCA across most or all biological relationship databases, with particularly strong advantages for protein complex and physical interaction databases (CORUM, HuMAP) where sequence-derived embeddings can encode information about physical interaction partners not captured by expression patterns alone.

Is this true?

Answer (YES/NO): NO